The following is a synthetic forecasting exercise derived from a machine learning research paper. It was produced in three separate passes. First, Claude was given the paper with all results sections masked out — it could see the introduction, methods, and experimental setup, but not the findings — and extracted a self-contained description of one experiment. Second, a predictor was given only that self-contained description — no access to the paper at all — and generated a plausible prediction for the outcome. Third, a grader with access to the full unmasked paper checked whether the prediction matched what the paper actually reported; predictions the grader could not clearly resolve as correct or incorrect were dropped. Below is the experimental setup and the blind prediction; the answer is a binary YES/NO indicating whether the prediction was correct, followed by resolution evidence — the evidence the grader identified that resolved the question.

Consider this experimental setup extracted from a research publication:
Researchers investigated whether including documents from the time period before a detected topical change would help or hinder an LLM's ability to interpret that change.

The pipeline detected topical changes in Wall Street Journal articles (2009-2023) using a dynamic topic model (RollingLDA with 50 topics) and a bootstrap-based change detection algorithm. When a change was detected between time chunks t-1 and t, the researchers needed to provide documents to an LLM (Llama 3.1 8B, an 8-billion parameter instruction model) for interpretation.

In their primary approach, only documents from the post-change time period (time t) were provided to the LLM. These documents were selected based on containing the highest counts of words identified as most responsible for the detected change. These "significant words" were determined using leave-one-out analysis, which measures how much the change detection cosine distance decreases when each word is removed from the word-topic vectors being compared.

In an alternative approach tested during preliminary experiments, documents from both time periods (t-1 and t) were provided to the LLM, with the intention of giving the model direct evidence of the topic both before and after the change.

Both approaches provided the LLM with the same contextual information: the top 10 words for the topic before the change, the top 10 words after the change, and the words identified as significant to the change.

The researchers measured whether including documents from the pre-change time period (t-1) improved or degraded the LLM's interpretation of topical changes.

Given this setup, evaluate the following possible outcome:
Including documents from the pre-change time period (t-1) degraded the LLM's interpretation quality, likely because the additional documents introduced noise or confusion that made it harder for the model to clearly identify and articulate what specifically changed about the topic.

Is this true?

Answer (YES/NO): YES